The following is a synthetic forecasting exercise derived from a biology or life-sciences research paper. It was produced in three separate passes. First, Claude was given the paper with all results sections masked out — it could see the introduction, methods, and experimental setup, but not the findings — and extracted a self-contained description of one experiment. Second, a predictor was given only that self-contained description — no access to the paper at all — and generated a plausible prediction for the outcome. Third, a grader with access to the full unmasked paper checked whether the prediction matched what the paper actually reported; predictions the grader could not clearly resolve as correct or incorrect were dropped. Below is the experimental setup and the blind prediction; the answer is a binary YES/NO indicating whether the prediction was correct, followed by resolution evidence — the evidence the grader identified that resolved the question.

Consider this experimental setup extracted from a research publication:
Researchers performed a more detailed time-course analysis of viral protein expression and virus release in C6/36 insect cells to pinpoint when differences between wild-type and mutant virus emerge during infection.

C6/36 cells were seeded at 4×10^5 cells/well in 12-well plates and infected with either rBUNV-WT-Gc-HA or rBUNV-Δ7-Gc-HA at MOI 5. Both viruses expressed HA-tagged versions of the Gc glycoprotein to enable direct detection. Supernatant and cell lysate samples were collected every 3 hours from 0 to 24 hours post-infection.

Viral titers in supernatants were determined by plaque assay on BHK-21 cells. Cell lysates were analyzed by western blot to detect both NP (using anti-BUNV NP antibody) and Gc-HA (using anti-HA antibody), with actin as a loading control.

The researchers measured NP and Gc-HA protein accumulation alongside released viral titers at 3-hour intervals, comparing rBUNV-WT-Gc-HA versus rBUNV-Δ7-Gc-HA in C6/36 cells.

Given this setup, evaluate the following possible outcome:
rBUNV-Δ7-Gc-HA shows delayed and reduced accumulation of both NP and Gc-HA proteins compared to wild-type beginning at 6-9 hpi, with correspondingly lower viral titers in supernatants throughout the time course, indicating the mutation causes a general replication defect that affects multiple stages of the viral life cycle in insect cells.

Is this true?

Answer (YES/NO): NO